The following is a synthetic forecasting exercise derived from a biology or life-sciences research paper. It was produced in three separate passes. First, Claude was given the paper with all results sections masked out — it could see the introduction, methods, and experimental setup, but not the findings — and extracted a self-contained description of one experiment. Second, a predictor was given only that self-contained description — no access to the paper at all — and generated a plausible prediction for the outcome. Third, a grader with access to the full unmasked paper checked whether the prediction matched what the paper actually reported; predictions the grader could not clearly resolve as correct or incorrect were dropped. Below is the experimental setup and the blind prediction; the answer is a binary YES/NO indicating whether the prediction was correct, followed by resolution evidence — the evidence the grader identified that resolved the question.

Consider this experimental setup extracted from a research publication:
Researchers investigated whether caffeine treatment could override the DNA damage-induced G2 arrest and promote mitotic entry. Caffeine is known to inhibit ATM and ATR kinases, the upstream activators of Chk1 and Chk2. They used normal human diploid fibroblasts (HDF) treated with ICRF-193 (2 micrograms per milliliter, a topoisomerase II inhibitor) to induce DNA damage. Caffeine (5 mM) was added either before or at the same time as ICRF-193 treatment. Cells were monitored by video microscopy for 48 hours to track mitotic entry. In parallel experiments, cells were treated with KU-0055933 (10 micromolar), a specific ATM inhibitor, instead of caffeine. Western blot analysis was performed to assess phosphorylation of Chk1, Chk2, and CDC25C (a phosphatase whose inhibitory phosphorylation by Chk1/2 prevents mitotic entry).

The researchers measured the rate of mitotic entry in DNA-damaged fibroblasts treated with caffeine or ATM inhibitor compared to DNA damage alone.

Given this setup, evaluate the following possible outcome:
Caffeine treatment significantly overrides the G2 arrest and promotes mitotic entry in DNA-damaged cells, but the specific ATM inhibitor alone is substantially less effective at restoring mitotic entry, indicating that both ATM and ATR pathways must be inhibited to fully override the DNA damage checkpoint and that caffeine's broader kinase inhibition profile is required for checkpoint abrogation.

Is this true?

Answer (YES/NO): YES